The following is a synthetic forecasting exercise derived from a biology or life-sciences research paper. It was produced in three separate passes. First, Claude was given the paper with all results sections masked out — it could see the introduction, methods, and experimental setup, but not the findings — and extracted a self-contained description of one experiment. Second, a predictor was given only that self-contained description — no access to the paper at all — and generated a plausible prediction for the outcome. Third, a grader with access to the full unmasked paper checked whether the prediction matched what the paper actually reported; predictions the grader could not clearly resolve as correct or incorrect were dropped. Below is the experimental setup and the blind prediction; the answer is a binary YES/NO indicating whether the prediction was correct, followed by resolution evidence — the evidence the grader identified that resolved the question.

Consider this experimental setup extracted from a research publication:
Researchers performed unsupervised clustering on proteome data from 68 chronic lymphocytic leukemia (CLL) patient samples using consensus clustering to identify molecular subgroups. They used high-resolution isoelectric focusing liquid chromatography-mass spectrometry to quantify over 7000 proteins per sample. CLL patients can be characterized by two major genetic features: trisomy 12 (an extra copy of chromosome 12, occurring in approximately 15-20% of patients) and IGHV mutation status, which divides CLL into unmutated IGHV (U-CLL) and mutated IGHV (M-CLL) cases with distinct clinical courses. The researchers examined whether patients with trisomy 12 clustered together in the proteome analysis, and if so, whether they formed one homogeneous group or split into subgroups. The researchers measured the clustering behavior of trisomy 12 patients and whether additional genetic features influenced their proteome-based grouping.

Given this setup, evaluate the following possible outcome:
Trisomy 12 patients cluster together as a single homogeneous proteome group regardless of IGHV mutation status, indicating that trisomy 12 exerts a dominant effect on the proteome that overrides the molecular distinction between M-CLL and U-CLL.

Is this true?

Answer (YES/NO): NO